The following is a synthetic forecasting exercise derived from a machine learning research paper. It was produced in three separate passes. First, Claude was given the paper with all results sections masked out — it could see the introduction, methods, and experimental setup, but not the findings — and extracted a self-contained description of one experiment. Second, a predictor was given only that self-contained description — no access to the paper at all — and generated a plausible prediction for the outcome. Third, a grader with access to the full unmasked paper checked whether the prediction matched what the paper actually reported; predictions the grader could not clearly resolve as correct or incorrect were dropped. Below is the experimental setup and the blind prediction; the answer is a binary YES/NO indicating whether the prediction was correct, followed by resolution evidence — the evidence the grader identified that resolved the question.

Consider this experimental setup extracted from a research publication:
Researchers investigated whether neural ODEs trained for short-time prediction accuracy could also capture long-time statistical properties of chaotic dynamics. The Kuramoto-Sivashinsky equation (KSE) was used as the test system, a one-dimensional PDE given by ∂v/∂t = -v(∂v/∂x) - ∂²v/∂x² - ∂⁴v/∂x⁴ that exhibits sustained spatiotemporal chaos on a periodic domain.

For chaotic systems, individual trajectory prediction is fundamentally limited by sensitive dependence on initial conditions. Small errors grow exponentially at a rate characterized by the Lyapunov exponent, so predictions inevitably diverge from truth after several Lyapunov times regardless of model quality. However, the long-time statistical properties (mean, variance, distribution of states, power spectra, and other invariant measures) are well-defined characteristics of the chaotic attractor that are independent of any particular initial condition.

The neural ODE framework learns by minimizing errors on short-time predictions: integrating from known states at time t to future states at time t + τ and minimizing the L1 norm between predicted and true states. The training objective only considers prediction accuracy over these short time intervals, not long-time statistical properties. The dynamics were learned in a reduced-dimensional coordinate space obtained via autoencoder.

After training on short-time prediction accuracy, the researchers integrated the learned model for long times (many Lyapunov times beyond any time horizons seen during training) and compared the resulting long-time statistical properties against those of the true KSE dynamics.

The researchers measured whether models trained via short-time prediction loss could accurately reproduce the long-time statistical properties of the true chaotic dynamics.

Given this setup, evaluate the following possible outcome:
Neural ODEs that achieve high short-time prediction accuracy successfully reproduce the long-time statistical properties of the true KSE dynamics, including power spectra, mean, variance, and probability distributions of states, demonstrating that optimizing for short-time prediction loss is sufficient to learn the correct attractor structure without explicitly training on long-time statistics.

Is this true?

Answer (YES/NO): NO